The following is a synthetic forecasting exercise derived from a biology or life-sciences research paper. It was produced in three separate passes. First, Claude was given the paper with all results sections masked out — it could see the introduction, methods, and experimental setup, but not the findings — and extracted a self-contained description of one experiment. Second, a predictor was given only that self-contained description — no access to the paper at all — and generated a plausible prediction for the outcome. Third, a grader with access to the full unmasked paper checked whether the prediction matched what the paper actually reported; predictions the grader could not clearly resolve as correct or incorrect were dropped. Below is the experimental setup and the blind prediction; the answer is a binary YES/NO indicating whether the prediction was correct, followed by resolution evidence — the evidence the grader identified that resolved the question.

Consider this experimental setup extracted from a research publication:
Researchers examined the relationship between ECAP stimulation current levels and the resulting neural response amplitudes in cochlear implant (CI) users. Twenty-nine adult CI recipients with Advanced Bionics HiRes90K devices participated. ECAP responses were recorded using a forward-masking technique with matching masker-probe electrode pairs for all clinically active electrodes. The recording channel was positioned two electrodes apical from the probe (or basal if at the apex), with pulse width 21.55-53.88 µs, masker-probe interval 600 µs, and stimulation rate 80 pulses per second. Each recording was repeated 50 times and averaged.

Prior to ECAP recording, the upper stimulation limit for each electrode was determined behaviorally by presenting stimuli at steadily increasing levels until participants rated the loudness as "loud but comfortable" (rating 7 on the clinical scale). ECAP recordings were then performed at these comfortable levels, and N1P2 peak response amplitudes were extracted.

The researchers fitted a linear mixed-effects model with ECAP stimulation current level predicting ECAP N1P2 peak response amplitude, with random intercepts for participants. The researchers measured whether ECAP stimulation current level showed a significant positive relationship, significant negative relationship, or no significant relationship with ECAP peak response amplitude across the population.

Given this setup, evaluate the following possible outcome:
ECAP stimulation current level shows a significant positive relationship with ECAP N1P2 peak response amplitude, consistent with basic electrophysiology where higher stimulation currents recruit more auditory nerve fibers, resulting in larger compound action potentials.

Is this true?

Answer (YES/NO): YES